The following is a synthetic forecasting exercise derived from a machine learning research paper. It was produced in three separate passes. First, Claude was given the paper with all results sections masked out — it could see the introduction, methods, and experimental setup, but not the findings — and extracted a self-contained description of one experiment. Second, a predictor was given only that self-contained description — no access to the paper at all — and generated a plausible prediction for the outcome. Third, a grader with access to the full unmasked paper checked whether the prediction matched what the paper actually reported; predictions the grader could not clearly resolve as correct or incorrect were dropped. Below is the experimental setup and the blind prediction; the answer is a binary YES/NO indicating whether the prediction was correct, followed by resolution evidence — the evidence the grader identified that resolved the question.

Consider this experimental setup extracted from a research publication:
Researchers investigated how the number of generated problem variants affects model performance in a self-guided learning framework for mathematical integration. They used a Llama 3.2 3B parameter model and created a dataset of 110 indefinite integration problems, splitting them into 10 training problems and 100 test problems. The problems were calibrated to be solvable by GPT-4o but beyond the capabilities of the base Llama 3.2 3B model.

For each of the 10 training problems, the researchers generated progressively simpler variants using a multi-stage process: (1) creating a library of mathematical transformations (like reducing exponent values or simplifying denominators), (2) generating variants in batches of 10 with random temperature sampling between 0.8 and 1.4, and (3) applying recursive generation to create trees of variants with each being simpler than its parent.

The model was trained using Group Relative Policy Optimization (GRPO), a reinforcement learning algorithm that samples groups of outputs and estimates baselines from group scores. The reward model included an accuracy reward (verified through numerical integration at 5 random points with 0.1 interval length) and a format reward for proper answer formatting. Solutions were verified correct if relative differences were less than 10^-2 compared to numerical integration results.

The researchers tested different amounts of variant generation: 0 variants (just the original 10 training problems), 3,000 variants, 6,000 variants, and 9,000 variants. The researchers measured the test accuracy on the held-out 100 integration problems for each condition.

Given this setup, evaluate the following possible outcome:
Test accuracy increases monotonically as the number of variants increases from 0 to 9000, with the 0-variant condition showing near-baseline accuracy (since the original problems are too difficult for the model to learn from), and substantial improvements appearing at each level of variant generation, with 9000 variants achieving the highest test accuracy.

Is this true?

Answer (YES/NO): YES